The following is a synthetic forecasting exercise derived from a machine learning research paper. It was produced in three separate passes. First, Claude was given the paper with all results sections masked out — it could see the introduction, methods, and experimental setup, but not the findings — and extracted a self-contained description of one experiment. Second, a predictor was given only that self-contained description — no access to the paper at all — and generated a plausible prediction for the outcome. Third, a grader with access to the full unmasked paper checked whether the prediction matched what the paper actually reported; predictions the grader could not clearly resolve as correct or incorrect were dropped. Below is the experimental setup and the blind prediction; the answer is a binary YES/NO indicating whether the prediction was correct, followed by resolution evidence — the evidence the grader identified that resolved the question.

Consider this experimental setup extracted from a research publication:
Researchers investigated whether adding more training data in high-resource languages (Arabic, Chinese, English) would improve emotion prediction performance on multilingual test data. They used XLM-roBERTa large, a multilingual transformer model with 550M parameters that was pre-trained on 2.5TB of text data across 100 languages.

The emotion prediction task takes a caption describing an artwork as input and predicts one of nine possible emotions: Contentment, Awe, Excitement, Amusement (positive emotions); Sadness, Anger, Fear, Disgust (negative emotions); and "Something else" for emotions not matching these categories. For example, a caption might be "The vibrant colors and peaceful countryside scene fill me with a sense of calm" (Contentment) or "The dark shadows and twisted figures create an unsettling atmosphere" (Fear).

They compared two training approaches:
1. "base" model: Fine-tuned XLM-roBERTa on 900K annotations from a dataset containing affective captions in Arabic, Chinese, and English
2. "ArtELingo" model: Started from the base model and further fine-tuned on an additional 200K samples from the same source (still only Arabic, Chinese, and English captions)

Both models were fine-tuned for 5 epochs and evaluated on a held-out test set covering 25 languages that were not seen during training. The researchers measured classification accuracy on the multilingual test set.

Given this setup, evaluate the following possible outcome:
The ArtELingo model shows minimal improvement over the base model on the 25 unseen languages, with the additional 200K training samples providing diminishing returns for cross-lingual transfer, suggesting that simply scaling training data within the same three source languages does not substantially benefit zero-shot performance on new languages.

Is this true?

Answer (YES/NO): NO